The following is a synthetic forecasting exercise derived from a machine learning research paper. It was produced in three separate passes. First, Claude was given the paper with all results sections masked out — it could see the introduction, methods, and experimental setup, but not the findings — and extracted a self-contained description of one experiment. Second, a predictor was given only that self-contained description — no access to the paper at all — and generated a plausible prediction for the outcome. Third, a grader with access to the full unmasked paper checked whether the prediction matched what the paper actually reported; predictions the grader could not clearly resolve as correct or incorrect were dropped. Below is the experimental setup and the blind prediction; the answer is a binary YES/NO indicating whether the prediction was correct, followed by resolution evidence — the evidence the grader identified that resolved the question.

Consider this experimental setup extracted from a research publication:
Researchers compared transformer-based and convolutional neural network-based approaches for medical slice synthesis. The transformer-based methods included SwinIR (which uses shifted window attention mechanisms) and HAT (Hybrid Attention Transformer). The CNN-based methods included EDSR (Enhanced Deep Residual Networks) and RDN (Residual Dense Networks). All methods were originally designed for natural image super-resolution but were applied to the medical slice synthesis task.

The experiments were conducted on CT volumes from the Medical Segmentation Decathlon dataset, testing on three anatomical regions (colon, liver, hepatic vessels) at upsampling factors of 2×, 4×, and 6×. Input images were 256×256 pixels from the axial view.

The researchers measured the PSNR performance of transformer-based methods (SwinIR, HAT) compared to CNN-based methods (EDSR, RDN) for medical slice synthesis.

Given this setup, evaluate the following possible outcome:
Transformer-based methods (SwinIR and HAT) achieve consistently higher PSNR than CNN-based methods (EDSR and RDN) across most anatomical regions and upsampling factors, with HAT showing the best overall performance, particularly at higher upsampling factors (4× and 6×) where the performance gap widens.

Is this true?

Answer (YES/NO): NO